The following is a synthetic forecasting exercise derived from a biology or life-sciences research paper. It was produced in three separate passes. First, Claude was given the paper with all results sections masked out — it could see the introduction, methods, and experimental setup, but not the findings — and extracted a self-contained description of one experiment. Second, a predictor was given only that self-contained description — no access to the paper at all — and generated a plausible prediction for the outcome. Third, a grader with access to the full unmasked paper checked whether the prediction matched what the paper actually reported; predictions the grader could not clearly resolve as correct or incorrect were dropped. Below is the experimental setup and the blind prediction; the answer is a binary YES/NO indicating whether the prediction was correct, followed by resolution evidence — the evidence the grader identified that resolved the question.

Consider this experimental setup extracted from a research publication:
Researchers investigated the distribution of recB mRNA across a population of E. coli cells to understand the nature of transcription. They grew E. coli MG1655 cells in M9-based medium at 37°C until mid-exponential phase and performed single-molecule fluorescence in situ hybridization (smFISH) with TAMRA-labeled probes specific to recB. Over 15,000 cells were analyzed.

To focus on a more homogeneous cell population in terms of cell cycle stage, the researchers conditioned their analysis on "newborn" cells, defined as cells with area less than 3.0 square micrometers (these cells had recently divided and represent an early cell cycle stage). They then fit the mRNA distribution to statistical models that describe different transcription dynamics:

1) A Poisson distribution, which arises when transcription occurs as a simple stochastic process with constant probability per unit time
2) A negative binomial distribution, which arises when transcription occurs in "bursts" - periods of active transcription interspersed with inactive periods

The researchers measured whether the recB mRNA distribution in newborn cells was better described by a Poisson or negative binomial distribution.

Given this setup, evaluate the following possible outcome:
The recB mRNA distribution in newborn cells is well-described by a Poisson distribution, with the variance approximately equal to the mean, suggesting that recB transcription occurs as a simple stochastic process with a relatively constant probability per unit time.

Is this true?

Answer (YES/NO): NO